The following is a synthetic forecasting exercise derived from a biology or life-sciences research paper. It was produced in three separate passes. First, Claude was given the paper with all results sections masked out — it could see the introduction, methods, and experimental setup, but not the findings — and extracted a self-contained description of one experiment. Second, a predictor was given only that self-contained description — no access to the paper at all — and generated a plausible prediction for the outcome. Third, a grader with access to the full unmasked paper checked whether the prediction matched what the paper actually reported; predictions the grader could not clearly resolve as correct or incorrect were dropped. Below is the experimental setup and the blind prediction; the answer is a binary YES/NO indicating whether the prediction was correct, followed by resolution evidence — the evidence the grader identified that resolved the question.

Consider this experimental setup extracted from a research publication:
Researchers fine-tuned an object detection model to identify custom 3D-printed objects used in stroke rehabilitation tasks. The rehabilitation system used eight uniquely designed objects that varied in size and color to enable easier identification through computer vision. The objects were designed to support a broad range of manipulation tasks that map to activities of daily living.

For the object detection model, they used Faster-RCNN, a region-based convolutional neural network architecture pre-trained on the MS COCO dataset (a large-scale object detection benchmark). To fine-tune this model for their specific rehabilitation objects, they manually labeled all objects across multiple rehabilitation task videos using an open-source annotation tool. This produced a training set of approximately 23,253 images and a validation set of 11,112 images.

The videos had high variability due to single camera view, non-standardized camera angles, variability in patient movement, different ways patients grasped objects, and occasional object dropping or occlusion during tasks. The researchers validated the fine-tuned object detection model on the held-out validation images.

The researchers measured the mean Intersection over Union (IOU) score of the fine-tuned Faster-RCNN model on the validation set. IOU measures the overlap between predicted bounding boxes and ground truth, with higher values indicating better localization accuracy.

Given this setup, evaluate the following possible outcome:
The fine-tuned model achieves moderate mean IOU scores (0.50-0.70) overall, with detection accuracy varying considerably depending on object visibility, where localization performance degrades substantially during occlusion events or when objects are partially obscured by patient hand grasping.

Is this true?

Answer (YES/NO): NO